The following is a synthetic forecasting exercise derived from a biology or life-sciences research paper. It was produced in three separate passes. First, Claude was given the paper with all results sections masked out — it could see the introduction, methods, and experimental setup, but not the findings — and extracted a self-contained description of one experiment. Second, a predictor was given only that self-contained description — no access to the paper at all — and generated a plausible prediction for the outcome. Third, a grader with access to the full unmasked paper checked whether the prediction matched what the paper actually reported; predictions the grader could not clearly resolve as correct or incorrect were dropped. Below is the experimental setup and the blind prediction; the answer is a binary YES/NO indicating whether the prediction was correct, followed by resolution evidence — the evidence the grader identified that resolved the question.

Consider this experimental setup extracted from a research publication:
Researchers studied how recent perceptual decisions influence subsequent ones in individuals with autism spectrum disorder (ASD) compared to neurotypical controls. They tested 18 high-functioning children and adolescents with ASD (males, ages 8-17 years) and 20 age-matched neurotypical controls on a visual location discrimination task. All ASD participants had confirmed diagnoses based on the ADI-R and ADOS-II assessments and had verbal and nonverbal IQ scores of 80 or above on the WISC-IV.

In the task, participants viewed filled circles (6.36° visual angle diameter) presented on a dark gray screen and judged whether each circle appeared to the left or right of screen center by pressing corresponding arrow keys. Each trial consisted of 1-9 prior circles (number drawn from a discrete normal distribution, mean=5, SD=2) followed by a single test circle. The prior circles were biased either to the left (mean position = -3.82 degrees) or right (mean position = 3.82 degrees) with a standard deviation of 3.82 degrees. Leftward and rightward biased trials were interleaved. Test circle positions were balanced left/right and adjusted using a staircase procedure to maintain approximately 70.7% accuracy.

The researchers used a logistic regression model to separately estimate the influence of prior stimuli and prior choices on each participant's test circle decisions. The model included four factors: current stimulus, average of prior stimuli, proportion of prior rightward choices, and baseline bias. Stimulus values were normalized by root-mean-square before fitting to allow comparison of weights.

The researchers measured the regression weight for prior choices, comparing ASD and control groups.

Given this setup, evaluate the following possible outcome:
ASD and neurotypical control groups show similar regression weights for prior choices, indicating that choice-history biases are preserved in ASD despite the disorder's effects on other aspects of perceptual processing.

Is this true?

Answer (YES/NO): NO